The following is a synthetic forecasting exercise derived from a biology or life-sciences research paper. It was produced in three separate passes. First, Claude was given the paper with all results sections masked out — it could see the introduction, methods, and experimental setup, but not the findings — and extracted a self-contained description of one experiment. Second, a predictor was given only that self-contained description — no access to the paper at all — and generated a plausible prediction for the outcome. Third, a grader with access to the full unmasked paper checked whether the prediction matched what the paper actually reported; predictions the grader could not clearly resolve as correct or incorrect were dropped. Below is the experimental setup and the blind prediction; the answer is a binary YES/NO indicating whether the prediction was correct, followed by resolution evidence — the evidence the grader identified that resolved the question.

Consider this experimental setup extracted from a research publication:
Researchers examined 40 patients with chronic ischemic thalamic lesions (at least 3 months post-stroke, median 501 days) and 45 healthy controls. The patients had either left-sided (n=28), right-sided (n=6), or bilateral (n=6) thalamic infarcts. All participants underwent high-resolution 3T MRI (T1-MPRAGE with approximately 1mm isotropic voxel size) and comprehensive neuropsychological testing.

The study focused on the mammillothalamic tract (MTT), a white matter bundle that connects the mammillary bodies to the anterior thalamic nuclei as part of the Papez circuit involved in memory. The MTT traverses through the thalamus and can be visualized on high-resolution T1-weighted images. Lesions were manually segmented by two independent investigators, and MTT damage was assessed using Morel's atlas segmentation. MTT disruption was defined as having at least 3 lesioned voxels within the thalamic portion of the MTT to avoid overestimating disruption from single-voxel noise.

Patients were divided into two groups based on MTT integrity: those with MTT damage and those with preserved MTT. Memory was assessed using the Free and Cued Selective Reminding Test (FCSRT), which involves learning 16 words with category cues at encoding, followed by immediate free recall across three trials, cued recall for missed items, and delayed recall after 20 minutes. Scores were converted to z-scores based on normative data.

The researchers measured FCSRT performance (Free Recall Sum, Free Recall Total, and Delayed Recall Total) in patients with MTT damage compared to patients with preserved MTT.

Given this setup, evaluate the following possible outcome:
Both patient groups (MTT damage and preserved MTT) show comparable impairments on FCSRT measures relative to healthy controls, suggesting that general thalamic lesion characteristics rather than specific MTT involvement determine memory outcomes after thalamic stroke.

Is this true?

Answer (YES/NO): NO